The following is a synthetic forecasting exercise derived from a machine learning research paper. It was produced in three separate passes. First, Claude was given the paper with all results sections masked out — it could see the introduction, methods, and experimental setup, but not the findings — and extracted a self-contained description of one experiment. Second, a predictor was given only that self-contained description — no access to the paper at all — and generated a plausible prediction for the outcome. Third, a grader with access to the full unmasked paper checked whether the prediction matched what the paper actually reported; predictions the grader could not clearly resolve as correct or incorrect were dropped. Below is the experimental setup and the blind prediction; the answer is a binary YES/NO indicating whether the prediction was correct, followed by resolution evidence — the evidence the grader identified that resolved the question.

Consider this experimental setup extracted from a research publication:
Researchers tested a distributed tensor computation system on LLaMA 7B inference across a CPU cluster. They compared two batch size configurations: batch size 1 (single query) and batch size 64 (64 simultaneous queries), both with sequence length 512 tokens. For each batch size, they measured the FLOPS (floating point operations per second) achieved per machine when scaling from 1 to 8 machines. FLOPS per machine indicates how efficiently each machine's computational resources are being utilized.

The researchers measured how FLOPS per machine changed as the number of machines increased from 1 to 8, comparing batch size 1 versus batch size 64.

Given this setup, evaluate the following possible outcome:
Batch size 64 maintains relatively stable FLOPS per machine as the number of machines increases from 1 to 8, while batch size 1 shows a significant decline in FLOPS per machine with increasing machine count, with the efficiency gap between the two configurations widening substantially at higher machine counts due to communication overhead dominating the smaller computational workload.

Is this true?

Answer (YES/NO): YES